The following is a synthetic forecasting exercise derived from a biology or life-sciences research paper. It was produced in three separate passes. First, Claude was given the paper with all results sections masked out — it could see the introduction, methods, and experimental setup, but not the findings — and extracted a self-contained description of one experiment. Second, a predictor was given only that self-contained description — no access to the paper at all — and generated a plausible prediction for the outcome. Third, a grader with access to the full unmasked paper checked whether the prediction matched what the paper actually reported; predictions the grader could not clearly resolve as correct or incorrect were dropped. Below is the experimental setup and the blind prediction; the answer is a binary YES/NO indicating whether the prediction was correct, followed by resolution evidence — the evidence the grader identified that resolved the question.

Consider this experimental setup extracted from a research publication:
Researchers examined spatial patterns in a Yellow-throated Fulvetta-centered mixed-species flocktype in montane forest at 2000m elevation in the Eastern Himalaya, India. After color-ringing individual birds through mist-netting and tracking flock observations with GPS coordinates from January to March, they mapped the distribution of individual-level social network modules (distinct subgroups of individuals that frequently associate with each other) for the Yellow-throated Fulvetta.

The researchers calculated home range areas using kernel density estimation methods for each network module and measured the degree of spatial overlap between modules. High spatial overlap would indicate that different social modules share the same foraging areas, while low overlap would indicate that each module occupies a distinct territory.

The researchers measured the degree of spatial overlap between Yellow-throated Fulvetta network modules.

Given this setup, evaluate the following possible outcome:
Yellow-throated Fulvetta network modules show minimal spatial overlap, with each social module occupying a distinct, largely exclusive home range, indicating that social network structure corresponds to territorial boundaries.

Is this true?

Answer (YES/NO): NO